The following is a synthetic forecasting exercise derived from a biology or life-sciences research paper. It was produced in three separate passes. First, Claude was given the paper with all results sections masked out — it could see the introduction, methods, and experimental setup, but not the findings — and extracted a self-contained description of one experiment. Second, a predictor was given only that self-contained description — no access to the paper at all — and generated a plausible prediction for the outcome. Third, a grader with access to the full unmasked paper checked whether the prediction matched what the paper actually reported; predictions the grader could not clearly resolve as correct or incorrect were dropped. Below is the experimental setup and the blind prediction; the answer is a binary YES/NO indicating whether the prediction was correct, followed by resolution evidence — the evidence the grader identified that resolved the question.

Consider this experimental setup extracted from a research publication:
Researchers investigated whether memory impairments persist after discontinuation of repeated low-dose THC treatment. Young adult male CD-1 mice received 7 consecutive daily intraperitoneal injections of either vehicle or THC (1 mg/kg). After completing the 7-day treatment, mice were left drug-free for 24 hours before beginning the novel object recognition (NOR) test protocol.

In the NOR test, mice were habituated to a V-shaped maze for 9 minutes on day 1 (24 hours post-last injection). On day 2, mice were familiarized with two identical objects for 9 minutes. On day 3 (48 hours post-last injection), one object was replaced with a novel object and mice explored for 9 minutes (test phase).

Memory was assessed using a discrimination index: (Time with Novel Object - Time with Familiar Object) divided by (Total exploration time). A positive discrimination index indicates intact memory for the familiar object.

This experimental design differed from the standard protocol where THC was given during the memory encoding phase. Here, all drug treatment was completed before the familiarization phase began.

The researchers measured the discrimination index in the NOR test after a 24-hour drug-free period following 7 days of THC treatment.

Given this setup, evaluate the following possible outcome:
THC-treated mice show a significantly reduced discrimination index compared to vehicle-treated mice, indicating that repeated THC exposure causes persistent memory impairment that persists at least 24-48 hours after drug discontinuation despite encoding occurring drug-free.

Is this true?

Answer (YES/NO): YES